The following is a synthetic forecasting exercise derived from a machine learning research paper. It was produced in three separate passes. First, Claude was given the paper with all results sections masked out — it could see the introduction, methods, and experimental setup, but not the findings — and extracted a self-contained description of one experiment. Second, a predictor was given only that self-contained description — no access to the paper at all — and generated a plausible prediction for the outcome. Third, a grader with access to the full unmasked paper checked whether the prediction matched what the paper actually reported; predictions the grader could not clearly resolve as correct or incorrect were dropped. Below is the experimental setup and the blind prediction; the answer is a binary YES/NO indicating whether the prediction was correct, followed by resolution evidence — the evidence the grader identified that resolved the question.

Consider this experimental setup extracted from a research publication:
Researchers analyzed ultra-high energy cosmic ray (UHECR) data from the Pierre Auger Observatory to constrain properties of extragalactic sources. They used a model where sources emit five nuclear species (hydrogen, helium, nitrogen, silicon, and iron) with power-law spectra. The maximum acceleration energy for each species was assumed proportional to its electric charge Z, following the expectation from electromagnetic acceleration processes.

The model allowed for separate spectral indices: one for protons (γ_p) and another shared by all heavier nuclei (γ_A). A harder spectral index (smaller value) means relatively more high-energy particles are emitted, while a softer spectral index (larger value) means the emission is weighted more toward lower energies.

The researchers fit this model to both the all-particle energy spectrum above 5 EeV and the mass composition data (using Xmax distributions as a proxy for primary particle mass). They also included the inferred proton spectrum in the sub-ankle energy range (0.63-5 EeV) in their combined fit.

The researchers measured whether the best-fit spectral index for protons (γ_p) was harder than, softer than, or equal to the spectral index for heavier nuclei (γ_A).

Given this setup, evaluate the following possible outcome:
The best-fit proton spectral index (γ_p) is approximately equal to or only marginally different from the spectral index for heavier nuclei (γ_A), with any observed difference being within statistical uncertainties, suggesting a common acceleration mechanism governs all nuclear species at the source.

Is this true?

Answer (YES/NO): NO